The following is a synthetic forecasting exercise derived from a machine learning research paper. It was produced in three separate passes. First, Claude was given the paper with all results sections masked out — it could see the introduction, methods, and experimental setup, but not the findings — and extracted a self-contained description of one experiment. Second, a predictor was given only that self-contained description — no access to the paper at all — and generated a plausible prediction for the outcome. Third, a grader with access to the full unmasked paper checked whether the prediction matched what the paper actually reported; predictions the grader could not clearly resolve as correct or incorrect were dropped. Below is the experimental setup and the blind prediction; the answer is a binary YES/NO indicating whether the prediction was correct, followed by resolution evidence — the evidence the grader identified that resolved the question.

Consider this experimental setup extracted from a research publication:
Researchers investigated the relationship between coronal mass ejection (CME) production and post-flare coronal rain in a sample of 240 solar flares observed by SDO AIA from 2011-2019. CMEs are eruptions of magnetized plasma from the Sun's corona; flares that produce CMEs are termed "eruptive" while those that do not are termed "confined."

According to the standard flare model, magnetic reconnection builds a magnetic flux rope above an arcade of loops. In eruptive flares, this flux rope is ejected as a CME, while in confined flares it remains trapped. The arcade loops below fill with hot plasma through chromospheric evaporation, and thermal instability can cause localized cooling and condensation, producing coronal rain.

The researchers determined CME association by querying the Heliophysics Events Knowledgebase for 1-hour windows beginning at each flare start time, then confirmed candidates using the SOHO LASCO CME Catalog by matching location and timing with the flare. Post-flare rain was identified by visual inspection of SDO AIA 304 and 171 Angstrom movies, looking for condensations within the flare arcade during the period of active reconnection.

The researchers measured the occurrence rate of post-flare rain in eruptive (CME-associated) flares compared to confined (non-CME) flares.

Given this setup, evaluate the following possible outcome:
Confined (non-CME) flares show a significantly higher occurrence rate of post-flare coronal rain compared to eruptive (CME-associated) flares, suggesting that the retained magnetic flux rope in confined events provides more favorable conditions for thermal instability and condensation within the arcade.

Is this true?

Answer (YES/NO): NO